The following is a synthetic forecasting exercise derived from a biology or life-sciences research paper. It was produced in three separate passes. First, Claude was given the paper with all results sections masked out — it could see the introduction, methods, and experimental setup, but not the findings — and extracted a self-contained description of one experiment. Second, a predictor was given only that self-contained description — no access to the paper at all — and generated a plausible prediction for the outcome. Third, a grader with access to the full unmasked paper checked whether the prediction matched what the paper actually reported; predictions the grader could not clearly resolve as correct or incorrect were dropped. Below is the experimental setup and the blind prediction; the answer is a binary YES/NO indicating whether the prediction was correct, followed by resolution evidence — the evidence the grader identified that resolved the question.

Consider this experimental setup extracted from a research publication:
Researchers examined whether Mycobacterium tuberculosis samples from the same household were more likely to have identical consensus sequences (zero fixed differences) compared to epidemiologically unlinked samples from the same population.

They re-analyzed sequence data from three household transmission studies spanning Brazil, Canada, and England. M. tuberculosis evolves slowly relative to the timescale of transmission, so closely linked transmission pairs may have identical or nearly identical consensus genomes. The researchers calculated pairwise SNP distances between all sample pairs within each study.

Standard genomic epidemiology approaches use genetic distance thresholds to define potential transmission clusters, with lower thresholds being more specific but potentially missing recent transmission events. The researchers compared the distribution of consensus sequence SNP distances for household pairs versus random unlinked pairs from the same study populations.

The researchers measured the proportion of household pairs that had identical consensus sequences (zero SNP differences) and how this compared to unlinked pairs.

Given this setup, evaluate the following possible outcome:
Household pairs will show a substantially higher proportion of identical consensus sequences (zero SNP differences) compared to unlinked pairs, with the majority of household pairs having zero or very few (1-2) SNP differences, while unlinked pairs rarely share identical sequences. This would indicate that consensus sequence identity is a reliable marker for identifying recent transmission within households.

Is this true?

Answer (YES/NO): NO